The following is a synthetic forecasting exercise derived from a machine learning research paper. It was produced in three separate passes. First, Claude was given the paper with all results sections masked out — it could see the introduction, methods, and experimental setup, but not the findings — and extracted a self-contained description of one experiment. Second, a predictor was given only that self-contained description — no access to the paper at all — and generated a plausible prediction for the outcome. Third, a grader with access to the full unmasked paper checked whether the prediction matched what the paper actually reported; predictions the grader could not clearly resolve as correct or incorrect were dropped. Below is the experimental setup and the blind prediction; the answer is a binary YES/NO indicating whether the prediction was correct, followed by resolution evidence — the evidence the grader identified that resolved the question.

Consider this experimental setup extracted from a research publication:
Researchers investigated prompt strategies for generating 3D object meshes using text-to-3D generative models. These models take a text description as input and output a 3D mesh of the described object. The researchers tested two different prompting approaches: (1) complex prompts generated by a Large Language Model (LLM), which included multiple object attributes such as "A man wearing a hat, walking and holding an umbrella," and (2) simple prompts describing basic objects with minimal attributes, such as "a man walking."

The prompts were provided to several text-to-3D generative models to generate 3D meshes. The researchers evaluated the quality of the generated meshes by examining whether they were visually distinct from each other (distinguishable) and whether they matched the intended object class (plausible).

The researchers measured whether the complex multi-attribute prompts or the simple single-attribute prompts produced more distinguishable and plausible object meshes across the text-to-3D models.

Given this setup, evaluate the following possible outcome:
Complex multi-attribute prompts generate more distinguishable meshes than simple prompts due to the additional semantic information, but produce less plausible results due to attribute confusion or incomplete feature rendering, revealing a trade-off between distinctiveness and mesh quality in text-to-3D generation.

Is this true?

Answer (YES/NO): NO